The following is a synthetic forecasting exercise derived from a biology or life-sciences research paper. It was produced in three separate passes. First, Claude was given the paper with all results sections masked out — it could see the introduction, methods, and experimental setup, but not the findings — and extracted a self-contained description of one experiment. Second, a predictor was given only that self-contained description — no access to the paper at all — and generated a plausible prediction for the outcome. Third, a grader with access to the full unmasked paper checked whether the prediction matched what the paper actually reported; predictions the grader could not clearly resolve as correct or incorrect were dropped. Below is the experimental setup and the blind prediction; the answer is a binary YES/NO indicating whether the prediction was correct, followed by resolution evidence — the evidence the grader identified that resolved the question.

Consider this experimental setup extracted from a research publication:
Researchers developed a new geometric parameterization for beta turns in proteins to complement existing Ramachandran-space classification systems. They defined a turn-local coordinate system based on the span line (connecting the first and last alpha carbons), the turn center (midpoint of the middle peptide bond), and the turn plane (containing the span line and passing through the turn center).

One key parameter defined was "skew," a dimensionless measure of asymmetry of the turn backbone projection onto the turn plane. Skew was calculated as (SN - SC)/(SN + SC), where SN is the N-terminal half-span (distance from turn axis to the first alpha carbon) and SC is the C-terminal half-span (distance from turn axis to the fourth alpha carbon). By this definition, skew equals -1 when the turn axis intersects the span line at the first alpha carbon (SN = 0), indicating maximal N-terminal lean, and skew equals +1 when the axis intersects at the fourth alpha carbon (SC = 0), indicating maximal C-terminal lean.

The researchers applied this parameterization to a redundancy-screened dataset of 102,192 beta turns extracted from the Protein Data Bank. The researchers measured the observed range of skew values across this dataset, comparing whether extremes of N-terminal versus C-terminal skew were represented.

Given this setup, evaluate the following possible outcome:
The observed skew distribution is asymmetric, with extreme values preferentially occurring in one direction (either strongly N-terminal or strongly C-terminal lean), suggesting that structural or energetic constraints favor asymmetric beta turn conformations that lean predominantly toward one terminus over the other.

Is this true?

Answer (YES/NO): YES